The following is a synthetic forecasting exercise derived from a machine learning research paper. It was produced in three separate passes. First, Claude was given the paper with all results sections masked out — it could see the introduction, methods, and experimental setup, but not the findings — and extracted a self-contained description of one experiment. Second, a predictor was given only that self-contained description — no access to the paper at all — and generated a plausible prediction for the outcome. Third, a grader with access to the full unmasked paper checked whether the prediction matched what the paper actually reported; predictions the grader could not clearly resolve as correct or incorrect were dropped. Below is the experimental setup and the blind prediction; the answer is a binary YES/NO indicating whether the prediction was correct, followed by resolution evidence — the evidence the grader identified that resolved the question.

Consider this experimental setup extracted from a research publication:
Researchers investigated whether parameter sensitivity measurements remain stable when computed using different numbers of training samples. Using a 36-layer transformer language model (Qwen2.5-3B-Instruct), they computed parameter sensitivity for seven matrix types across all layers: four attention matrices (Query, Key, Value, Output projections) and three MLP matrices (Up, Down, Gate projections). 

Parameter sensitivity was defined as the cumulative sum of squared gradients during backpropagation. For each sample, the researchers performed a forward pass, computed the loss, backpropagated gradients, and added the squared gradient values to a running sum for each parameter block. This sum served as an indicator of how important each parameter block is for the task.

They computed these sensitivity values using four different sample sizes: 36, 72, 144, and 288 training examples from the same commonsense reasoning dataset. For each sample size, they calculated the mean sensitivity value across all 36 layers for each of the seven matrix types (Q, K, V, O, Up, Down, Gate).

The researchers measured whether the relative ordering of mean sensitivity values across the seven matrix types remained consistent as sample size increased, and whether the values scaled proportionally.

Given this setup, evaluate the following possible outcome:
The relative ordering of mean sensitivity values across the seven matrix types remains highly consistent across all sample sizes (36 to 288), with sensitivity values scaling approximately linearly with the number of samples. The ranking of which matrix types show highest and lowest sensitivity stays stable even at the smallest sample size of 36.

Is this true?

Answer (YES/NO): NO